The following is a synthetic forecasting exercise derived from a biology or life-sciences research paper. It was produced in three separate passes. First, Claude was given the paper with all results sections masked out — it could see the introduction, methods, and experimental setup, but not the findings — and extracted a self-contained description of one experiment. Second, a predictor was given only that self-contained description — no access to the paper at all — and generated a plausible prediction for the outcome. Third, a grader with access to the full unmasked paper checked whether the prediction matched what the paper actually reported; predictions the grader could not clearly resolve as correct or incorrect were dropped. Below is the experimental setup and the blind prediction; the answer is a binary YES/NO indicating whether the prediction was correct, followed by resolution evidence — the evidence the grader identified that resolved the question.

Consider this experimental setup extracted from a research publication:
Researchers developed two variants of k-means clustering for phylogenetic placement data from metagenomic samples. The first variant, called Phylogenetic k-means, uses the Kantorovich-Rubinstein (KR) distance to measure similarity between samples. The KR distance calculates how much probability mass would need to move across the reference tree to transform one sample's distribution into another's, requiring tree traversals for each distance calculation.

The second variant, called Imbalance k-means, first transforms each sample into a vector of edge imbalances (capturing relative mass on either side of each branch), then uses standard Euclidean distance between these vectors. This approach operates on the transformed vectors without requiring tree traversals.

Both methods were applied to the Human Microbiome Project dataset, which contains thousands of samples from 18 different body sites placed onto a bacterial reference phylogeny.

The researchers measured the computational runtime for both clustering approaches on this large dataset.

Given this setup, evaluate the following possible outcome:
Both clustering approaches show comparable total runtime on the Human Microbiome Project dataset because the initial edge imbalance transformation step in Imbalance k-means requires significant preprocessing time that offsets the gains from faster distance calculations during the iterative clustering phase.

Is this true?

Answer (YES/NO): NO